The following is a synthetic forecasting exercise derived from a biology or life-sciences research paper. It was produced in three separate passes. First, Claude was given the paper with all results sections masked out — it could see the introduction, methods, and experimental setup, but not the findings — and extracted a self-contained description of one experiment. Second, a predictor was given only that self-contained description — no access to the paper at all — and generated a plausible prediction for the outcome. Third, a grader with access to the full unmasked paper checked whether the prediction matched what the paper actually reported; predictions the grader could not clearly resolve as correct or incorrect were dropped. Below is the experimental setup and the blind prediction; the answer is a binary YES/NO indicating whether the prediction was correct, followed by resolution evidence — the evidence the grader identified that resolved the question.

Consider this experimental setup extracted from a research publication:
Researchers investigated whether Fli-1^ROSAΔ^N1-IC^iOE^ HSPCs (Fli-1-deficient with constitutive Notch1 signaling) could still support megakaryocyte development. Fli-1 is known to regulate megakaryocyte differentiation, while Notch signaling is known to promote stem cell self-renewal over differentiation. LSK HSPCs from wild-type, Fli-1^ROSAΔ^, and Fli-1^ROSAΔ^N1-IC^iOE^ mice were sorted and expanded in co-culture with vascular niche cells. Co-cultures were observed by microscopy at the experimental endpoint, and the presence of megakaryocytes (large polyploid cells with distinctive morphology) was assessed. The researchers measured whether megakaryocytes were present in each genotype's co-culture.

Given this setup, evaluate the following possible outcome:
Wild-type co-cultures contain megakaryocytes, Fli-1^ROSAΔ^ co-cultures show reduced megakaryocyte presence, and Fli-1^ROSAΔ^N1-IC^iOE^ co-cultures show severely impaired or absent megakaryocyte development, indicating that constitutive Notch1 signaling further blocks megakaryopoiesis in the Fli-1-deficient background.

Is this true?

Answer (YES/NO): NO